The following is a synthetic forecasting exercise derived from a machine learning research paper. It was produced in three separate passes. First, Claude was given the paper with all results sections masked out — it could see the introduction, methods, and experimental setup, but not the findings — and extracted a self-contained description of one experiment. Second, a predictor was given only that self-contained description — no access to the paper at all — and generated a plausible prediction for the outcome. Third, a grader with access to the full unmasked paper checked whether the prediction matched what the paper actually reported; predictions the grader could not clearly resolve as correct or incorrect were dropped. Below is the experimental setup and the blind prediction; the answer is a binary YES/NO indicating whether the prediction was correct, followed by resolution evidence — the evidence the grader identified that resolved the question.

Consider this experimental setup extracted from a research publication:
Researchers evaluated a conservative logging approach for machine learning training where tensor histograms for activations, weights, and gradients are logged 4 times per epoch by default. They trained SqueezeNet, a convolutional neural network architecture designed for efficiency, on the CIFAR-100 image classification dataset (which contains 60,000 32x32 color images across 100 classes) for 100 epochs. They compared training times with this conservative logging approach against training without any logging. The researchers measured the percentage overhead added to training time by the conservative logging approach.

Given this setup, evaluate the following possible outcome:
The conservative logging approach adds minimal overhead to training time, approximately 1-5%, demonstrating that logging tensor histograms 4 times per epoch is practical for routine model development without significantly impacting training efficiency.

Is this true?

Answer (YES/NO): NO